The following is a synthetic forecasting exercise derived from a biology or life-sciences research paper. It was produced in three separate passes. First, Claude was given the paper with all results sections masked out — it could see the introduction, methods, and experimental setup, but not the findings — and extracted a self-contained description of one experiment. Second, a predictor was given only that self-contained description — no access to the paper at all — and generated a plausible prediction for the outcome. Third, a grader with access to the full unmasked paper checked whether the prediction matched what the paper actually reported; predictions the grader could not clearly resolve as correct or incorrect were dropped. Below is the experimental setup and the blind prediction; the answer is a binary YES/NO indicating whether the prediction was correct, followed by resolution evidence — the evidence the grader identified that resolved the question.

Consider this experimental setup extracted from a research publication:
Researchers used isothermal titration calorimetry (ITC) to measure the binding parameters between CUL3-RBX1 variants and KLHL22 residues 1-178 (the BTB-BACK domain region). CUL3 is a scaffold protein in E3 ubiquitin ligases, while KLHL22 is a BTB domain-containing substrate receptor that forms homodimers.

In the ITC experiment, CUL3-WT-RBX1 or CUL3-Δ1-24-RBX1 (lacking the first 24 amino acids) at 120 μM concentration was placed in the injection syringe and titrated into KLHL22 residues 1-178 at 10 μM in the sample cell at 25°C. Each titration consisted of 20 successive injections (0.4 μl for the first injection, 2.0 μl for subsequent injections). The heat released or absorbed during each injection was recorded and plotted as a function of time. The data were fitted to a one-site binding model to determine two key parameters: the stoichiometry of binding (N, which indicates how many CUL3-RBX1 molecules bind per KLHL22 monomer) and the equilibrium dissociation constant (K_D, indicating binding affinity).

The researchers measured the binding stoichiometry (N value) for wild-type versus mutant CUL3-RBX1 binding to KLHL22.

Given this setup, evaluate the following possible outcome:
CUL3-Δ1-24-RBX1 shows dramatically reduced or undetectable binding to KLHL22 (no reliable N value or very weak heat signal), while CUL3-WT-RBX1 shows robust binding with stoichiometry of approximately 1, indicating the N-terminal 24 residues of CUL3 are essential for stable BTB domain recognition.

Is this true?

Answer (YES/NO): NO